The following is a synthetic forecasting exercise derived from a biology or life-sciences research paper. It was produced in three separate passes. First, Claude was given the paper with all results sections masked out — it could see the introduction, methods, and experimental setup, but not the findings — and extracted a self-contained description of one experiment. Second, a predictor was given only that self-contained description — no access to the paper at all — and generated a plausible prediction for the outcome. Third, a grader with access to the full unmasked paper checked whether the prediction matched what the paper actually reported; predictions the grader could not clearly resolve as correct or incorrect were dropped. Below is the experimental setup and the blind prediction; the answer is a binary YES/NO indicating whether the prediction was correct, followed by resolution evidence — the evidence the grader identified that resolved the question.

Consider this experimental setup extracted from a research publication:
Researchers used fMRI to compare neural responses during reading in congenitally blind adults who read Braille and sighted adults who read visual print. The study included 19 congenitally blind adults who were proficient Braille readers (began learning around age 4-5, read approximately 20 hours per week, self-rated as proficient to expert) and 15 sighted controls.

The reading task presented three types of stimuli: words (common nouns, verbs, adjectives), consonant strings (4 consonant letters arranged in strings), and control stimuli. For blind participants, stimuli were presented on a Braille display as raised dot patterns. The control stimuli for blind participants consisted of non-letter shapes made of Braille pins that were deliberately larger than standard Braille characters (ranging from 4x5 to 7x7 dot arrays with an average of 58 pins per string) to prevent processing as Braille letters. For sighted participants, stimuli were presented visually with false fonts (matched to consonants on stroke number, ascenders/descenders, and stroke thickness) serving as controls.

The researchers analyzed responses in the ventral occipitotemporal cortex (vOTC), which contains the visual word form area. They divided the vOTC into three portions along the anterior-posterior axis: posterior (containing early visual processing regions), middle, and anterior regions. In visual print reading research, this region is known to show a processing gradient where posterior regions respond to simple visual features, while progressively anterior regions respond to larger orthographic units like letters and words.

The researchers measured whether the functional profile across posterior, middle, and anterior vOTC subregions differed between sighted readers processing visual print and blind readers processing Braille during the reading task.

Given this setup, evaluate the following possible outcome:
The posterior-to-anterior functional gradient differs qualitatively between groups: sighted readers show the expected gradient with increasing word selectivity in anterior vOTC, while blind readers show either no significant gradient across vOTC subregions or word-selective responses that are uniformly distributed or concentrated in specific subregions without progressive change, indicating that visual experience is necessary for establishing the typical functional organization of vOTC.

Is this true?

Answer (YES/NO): YES